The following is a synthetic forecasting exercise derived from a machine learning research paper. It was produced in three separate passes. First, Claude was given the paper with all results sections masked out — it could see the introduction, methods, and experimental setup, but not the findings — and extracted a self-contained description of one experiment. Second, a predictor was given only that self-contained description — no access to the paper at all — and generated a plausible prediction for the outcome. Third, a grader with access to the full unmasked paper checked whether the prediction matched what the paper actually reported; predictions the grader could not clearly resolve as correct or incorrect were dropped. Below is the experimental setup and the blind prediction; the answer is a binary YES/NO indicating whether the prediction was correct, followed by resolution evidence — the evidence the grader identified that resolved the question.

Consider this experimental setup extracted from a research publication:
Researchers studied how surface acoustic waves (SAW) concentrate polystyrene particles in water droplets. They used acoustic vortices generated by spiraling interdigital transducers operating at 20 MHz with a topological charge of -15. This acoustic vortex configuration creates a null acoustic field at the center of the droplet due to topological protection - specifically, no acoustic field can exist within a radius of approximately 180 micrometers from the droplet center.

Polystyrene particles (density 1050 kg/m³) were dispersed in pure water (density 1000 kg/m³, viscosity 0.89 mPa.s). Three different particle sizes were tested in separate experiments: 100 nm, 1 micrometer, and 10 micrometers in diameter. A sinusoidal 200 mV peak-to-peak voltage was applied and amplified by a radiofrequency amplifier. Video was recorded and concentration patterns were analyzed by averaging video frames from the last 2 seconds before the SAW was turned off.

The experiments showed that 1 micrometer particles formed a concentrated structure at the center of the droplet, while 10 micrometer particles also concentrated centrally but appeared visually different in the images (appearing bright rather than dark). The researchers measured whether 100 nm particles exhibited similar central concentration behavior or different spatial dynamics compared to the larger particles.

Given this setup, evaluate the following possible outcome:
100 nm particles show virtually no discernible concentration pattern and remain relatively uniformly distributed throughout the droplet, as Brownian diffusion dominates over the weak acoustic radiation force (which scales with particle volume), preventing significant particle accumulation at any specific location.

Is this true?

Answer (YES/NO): YES